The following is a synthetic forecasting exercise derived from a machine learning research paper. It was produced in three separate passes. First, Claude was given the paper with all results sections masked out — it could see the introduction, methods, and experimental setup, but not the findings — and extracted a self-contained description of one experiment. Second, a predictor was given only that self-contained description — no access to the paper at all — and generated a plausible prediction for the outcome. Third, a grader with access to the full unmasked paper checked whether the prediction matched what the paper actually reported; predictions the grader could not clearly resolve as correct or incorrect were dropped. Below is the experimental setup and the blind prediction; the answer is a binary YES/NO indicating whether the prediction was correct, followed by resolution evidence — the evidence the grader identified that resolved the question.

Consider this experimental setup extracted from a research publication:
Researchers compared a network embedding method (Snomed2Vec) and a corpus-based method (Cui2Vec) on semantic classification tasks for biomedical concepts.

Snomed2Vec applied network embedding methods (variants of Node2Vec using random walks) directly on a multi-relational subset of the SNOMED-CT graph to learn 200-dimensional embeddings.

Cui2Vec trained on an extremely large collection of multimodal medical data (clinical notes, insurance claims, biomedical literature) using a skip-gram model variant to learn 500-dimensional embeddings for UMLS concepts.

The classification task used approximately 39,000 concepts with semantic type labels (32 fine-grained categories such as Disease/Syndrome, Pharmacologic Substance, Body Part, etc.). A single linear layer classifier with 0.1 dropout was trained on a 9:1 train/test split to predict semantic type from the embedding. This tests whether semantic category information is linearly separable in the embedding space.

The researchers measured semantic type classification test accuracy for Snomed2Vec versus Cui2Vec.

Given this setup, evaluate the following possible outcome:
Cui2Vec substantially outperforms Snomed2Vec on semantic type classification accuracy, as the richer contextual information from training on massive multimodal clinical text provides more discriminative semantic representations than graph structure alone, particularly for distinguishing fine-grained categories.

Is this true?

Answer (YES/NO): NO